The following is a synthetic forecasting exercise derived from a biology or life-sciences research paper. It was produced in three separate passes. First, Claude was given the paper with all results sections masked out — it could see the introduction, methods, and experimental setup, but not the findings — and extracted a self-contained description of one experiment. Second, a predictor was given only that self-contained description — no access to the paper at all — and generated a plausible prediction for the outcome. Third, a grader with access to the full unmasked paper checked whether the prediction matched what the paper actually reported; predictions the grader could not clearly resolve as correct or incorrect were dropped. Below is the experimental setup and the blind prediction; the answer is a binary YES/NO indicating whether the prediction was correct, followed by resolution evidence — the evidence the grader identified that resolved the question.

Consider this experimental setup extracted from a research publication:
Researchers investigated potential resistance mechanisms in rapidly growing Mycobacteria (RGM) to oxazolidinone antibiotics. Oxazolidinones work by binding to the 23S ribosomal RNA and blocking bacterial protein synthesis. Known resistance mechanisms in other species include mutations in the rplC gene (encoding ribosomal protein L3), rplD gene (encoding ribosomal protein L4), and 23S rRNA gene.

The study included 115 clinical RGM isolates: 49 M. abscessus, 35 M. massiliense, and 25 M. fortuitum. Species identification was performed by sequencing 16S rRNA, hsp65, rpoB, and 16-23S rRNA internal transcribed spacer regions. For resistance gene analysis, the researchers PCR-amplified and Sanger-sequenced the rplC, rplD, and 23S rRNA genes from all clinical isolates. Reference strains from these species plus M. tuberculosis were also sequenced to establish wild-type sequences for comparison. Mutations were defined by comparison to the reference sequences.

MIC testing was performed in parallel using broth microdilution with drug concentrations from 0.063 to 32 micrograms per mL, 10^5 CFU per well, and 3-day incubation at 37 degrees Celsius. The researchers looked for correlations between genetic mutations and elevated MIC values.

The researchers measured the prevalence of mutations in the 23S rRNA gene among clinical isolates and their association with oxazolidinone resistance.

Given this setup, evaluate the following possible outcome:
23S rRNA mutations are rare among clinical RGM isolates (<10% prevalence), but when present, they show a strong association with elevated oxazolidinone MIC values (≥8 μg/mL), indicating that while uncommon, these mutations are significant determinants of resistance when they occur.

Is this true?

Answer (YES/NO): NO